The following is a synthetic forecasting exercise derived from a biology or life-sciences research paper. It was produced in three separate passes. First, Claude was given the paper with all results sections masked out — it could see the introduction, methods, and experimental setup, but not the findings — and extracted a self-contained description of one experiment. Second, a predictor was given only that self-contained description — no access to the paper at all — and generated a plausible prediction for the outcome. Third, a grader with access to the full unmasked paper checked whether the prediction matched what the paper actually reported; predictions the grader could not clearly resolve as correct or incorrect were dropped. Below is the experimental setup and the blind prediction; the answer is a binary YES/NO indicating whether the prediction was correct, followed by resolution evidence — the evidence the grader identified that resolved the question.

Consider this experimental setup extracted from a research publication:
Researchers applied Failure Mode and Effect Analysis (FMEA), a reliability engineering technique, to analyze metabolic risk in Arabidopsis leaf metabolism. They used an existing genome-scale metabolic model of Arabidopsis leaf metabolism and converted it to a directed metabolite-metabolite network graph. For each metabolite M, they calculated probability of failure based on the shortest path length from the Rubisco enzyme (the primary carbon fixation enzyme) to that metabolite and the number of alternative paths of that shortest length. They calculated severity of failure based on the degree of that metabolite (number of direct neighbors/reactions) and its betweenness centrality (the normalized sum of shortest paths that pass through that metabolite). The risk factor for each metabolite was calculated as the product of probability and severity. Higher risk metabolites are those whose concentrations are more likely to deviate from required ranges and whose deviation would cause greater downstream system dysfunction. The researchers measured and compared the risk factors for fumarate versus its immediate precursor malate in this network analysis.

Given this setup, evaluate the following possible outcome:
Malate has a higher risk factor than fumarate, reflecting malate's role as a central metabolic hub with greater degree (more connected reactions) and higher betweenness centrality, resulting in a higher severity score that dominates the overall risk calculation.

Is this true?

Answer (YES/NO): YES